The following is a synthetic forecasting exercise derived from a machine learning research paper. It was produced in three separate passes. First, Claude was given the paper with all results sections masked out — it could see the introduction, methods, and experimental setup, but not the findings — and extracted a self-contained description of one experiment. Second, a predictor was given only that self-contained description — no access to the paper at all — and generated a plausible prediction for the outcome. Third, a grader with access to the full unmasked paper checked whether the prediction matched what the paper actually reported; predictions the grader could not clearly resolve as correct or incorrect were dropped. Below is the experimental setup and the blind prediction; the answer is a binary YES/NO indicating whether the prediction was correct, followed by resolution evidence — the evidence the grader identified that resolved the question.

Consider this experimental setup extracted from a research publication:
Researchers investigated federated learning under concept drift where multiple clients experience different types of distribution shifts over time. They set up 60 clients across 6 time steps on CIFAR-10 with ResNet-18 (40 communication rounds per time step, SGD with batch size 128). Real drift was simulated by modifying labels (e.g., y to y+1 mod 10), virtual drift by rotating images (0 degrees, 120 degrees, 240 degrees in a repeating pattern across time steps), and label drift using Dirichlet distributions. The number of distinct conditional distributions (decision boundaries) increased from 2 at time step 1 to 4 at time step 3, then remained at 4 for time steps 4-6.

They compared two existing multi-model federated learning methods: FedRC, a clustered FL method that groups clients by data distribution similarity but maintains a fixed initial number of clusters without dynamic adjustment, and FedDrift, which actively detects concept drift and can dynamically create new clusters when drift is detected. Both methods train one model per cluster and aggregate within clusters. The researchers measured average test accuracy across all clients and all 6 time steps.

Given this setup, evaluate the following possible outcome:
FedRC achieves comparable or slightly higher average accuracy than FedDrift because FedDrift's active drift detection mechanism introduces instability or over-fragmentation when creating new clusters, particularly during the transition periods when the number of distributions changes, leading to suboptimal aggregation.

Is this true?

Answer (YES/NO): NO